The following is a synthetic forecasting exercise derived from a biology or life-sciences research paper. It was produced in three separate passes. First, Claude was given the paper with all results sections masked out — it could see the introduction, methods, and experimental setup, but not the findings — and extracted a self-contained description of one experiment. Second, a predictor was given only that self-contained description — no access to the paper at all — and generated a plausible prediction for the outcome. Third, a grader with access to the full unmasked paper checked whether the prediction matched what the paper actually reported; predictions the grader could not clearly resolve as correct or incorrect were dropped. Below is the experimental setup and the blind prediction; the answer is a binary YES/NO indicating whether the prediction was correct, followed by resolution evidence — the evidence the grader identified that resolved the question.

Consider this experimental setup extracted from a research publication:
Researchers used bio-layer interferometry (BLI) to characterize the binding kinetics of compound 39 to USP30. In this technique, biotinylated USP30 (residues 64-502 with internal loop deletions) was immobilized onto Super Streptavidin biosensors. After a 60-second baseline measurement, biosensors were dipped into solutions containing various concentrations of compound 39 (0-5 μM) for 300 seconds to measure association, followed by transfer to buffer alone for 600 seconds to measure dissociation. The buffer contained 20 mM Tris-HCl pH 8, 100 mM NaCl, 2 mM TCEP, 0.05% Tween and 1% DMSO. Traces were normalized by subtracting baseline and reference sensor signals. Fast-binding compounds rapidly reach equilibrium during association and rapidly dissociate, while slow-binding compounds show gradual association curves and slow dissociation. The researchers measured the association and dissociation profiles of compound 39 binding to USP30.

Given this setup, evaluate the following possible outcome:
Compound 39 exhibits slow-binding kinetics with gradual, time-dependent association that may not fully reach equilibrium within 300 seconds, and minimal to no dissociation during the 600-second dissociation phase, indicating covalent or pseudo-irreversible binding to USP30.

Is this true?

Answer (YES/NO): YES